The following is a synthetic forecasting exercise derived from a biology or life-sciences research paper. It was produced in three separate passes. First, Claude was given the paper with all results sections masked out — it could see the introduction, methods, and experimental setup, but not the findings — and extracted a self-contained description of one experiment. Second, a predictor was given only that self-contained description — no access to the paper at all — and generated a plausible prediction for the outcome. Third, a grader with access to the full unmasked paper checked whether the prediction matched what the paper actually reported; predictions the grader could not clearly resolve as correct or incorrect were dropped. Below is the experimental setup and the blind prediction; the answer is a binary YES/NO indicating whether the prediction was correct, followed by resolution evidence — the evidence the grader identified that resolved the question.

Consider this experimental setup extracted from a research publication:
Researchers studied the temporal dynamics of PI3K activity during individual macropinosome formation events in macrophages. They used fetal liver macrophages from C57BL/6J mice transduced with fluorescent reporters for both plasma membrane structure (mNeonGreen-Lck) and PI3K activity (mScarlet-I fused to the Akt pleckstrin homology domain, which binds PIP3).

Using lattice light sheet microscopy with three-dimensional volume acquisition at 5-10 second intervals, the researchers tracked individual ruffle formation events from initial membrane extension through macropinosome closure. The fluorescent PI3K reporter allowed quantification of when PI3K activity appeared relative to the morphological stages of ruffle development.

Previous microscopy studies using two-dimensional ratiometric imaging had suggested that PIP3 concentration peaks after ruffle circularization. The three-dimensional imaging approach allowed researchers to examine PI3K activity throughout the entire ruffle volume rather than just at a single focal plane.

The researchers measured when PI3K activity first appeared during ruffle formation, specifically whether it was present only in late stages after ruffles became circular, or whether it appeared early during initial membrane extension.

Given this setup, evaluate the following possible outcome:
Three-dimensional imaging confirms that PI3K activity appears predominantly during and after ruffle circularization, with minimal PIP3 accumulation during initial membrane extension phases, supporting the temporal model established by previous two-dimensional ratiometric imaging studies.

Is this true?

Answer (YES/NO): NO